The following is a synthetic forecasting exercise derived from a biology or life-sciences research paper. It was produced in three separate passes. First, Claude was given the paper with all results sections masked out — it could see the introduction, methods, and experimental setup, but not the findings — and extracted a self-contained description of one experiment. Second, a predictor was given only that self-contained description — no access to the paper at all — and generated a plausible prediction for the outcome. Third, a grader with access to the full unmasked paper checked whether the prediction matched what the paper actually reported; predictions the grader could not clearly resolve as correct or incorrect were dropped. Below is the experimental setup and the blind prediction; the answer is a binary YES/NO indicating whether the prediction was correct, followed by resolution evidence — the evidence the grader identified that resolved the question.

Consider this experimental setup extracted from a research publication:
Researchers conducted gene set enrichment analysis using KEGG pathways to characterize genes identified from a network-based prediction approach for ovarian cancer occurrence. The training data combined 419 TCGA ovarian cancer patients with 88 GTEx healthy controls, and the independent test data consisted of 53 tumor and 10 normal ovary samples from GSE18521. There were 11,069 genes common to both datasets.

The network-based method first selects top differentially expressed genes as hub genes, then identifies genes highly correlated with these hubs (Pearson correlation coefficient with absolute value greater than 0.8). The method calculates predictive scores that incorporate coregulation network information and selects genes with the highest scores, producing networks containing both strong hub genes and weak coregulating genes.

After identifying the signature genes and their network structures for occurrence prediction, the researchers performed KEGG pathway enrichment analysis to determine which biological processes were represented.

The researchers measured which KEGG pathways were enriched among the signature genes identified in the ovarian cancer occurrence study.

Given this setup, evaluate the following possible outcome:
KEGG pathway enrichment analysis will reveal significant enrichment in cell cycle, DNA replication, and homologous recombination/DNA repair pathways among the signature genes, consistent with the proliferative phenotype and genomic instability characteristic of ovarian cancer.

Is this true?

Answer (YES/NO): NO